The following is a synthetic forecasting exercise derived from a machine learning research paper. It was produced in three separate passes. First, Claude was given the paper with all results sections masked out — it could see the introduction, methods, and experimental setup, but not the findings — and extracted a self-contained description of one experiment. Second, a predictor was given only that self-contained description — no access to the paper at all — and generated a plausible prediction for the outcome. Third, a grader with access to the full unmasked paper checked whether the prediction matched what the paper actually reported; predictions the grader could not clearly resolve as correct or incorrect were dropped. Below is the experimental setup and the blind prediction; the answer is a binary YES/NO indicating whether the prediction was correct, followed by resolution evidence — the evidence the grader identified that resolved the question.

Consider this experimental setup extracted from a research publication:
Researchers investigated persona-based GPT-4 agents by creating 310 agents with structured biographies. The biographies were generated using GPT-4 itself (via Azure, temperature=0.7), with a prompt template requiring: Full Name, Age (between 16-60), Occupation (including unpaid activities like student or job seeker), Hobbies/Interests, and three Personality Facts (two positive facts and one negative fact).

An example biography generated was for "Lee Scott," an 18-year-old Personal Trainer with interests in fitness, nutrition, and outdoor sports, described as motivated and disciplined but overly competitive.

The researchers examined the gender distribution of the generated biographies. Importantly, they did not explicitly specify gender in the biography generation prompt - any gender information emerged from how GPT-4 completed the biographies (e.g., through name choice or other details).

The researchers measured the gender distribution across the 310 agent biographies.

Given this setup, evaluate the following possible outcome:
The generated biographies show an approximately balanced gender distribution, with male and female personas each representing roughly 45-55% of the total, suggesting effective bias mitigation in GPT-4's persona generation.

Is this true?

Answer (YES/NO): NO